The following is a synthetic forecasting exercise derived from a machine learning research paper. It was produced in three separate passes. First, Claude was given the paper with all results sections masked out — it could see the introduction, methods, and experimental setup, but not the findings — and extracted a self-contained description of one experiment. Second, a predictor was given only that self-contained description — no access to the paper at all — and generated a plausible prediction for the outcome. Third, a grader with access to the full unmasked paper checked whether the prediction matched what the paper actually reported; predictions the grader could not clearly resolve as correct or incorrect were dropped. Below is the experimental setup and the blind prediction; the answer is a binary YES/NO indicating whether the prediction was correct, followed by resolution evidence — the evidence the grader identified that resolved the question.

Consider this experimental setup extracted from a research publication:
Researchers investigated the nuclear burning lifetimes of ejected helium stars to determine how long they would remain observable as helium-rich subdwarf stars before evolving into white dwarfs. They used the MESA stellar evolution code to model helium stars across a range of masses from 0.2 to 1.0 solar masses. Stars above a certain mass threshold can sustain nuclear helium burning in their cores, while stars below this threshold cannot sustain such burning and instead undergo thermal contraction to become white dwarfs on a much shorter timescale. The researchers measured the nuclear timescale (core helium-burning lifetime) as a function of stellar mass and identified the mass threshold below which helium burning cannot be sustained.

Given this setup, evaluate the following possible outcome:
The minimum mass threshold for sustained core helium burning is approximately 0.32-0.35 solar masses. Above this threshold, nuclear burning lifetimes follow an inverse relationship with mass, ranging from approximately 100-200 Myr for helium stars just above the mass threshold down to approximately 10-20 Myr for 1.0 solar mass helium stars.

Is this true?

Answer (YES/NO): NO